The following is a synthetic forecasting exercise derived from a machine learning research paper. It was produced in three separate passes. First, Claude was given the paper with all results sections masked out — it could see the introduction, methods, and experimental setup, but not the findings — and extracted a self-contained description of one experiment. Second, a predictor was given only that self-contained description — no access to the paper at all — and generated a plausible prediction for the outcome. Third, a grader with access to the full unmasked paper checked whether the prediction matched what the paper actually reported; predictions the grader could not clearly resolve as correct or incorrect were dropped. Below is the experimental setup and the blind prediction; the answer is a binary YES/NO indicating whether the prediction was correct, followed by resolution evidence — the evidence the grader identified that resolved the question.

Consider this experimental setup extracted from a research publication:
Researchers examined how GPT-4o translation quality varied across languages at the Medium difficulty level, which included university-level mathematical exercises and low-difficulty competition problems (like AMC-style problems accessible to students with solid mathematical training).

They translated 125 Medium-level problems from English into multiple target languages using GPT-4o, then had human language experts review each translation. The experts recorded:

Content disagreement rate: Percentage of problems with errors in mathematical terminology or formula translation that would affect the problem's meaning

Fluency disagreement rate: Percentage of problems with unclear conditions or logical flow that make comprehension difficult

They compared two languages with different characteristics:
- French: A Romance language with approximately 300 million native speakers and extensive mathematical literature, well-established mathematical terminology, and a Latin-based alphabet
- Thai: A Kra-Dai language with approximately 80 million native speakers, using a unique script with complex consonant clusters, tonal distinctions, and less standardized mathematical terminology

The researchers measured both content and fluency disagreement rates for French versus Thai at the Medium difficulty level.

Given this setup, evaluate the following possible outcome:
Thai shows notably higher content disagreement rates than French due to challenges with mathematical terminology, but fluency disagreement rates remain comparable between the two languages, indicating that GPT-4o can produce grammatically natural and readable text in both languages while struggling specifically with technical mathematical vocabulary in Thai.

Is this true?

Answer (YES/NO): NO